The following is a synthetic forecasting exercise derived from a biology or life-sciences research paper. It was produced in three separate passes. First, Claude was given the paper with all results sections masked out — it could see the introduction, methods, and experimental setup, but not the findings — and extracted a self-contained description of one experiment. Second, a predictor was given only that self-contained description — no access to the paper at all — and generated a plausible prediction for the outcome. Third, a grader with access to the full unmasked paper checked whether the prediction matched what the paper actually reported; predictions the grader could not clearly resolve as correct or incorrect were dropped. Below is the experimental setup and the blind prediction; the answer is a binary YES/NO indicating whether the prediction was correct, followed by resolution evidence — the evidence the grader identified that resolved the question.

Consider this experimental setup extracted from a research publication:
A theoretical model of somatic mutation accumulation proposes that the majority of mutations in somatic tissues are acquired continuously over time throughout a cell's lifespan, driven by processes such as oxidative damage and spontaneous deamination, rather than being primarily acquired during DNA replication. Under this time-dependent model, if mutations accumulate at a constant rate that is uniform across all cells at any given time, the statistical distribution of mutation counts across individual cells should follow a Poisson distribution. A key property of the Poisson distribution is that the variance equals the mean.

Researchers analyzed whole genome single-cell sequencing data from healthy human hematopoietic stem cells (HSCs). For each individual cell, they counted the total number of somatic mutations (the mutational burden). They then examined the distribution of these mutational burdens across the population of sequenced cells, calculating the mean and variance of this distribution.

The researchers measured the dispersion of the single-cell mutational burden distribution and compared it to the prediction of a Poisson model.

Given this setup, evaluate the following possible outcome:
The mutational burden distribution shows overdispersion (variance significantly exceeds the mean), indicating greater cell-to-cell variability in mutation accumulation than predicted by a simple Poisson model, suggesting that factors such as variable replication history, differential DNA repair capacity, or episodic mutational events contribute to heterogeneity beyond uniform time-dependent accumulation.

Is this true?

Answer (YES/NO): YES